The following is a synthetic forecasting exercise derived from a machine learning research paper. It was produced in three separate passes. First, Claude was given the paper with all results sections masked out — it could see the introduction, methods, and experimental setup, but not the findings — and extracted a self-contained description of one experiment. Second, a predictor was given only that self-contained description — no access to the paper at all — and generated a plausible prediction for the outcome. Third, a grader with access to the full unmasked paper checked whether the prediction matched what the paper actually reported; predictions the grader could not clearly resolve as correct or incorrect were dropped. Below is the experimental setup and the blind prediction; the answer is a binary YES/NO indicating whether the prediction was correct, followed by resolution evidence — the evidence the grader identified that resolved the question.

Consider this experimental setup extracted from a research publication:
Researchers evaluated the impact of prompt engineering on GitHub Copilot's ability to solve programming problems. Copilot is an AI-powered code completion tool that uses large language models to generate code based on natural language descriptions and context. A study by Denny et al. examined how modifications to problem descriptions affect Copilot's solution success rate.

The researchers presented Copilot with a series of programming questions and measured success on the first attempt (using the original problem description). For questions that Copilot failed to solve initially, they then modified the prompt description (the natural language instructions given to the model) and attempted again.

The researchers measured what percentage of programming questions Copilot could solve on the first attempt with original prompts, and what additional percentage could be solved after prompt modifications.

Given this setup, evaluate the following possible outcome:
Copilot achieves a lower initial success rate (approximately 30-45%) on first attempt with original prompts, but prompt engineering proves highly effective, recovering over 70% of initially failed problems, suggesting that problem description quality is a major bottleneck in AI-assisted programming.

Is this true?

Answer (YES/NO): NO